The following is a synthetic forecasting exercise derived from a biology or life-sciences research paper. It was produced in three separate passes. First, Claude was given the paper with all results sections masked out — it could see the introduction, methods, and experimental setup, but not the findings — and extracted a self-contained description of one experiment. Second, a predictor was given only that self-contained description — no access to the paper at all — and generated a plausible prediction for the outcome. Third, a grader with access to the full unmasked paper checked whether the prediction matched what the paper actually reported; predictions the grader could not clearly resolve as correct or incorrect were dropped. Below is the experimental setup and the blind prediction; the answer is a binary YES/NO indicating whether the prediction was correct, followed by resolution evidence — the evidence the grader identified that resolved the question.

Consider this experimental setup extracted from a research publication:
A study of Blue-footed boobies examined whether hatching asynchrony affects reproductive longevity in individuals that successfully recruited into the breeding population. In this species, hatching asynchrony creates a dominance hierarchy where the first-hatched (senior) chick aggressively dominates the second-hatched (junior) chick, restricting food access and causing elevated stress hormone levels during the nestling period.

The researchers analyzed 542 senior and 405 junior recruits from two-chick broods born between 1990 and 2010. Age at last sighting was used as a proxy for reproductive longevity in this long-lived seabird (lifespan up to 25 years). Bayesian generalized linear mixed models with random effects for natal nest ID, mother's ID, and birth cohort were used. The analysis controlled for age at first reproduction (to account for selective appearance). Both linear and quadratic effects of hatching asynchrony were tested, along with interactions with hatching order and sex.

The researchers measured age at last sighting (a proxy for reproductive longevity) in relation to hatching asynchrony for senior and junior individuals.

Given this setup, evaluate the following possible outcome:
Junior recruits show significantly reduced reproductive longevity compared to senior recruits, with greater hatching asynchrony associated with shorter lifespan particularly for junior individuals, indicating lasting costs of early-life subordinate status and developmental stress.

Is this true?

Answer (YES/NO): NO